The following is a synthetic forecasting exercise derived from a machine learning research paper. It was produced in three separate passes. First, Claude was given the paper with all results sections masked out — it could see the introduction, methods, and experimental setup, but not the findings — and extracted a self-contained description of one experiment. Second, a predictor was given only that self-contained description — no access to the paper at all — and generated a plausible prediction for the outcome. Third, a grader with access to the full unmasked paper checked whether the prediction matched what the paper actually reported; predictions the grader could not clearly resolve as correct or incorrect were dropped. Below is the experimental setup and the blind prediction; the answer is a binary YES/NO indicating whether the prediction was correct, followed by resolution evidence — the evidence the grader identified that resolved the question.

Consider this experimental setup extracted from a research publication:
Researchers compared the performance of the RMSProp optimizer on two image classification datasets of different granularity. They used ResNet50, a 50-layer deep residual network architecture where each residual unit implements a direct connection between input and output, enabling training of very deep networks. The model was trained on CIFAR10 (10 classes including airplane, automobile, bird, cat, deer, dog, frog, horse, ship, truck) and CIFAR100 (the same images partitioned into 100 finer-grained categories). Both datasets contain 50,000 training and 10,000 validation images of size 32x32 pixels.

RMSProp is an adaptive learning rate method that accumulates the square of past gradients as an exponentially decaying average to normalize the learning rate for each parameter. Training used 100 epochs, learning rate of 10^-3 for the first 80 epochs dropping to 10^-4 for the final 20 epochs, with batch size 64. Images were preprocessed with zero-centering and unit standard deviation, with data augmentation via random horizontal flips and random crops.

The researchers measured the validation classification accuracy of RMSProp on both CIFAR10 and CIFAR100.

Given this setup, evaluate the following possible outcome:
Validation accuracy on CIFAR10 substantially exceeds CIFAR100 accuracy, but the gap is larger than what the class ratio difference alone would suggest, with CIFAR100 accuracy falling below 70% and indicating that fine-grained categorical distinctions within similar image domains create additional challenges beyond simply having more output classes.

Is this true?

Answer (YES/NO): YES